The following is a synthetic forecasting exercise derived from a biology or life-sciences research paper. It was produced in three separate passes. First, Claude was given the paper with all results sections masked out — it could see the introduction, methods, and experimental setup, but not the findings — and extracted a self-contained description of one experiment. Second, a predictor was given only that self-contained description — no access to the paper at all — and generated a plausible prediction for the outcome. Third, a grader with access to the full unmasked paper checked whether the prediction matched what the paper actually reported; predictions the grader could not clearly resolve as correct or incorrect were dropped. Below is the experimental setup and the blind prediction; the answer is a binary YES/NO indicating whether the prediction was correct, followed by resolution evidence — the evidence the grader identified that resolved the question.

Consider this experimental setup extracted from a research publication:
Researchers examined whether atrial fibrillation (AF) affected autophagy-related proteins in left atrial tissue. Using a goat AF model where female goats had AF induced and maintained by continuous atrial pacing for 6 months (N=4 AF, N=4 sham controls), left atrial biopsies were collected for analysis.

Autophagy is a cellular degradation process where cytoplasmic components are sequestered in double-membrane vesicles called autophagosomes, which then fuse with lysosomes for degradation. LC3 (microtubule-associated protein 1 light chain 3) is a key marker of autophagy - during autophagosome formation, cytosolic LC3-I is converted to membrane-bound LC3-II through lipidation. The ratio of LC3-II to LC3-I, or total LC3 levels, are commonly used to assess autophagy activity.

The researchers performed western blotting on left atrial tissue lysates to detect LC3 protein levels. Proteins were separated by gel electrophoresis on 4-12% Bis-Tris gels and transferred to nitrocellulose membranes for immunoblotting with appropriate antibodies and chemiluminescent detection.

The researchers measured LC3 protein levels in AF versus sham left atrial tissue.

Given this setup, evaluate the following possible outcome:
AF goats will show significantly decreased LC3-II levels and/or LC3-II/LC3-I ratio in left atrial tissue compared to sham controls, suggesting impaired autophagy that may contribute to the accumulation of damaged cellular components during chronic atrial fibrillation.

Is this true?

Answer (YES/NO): NO